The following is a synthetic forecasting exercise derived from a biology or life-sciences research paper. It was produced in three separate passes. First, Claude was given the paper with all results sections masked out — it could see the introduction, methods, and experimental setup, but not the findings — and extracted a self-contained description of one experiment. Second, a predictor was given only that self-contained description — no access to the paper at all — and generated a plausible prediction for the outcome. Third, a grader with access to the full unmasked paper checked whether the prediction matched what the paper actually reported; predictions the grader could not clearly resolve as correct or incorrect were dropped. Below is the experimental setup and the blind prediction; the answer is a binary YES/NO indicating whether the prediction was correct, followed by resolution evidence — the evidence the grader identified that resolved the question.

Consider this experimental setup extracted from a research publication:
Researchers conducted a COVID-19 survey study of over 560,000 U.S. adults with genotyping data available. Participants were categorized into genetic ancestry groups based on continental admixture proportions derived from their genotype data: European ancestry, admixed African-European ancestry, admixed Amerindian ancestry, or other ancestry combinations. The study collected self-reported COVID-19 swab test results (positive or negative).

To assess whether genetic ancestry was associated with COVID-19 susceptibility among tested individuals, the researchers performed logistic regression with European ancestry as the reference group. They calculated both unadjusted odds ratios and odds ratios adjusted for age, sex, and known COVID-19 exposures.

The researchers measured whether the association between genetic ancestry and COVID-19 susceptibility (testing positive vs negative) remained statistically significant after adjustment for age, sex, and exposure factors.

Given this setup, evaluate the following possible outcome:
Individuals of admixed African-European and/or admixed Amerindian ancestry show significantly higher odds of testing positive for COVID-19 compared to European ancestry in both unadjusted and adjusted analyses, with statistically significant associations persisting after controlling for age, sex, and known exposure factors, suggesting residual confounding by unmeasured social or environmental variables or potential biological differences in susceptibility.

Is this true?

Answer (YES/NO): NO